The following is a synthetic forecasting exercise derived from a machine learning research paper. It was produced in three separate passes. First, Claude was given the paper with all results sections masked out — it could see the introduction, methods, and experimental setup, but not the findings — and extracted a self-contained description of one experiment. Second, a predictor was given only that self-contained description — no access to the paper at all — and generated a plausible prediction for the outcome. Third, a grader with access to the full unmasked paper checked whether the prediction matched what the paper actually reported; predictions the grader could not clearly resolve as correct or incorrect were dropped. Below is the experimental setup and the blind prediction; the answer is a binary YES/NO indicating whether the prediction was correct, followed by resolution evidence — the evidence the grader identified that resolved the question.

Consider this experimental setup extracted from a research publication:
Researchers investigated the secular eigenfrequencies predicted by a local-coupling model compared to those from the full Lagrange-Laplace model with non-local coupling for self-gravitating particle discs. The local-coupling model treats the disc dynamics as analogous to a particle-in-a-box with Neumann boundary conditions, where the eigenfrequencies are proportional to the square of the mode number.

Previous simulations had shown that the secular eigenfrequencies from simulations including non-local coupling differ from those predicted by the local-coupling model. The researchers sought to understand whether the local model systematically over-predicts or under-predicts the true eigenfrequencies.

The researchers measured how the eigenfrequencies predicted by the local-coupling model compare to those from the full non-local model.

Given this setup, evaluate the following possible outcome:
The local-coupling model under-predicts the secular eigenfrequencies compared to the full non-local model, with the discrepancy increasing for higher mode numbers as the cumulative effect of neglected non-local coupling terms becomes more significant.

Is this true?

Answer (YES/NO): NO